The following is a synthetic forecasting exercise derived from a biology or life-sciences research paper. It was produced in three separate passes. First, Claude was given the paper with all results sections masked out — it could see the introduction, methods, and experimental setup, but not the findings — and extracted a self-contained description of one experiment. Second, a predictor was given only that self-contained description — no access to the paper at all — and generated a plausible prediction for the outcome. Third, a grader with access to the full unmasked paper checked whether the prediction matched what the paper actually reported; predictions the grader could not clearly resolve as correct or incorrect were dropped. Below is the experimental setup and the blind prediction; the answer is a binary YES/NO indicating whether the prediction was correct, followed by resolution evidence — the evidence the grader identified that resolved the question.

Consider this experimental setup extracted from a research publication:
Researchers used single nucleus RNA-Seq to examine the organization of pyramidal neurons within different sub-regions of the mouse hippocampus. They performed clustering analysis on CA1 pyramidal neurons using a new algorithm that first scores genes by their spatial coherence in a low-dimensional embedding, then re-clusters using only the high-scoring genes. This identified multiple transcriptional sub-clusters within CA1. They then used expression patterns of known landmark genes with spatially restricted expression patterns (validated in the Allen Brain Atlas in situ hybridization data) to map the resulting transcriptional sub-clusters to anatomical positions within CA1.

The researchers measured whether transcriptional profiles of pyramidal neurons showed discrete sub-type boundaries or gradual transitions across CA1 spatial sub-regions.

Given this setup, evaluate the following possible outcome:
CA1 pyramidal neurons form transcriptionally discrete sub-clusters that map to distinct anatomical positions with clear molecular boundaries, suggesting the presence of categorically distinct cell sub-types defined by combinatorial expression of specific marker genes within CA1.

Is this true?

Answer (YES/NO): NO